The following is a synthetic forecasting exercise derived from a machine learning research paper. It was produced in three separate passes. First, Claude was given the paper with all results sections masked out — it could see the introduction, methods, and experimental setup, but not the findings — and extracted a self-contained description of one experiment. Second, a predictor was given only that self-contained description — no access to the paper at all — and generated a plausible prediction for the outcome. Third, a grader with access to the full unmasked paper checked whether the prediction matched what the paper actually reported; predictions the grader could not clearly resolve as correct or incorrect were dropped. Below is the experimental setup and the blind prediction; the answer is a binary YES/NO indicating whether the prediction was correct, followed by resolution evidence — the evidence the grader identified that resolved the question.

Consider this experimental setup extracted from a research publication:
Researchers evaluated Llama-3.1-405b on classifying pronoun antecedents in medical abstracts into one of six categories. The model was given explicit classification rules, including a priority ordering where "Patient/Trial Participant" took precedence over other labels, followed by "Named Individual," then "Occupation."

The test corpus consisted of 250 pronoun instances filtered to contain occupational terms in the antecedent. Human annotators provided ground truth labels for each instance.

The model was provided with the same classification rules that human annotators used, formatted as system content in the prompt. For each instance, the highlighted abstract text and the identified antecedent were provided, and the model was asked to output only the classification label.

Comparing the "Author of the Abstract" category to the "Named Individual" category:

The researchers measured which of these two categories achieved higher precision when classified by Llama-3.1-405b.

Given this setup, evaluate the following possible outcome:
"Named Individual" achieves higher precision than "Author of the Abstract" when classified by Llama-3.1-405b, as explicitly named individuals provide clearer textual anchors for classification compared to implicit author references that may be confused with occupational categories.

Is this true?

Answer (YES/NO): NO